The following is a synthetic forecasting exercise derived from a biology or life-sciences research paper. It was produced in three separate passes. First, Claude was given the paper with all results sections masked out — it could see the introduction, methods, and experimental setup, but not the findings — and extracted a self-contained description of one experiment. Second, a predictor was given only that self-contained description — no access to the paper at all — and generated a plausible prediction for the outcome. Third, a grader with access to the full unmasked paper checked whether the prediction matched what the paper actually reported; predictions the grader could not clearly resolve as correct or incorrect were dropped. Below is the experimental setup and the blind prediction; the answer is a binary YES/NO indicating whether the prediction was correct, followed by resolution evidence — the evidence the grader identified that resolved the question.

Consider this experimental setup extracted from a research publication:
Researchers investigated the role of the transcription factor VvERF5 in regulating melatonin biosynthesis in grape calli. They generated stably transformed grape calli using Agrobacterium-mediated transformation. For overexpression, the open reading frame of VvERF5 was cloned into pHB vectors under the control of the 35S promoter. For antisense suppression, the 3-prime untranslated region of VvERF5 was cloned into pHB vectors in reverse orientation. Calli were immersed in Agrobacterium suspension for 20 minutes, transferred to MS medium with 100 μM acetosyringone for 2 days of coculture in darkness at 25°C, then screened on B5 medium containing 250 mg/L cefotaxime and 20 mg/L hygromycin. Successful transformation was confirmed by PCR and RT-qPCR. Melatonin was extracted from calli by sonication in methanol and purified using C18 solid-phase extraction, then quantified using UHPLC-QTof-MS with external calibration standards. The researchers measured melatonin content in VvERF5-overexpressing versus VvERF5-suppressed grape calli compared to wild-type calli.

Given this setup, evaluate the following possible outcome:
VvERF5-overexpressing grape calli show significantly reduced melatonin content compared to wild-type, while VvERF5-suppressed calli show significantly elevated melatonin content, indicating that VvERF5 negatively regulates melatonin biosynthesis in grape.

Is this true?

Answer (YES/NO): NO